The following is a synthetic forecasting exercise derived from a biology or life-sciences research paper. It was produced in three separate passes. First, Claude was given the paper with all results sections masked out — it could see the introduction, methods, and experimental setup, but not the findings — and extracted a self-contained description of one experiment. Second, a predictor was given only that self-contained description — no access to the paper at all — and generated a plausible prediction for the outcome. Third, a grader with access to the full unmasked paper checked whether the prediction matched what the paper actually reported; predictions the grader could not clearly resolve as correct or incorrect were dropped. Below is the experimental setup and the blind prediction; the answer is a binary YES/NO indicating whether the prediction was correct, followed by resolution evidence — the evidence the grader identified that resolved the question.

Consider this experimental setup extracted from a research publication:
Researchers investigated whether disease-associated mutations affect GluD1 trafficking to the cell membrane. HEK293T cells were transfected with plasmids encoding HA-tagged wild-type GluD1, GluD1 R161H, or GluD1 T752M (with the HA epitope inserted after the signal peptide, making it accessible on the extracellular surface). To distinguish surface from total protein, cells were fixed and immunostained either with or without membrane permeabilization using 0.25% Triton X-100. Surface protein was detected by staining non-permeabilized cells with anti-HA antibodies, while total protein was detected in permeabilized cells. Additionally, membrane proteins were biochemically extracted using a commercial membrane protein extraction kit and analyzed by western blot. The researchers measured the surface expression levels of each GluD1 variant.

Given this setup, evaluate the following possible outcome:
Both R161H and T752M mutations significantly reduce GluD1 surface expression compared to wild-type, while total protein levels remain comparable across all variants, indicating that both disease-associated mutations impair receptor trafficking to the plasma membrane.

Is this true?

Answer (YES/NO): NO